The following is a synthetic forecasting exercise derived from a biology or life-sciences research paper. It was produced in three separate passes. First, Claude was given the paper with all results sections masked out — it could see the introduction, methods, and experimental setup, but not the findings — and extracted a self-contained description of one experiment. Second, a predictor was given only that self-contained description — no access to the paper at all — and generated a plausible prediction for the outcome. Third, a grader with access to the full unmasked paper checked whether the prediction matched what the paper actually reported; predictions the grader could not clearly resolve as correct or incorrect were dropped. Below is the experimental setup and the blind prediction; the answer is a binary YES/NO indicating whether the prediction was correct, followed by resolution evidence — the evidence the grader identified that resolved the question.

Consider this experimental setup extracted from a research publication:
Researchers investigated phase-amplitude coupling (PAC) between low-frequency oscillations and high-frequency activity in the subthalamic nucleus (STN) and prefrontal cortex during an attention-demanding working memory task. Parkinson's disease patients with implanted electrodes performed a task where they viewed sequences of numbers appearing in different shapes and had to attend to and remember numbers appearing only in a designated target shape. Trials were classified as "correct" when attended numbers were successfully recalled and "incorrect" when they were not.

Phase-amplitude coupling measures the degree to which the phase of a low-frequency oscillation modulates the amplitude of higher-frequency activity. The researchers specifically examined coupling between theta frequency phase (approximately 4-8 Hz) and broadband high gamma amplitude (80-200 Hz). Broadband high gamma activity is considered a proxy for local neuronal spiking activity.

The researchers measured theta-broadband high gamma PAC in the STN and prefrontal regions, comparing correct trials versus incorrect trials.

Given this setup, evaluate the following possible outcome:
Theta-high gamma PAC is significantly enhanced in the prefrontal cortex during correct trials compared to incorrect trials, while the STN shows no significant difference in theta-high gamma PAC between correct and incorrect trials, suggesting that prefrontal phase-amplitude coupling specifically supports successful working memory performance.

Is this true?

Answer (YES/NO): NO